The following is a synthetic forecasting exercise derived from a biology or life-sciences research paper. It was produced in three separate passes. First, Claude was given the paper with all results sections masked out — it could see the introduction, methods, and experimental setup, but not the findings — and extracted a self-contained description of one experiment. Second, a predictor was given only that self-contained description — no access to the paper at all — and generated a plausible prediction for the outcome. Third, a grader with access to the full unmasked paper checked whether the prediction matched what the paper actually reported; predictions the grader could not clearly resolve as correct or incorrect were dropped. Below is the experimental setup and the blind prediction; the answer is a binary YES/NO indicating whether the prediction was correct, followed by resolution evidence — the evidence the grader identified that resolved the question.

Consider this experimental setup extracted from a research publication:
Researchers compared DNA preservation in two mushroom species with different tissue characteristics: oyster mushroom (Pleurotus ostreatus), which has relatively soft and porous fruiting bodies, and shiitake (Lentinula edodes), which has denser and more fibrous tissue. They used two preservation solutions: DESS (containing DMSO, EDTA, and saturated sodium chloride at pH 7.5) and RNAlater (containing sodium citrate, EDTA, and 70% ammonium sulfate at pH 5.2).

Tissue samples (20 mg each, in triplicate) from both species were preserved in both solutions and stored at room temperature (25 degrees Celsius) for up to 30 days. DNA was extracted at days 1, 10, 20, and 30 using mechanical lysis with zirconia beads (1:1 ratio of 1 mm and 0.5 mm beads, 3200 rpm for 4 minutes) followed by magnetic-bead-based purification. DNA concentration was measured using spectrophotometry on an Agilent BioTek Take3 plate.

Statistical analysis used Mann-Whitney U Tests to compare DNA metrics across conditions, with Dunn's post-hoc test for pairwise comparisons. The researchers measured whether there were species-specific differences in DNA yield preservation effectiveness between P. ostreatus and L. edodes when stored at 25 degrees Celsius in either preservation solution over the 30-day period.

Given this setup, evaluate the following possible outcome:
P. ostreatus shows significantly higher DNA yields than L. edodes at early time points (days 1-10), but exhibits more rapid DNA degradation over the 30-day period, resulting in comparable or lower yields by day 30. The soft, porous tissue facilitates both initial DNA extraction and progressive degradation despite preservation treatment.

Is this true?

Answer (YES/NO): NO